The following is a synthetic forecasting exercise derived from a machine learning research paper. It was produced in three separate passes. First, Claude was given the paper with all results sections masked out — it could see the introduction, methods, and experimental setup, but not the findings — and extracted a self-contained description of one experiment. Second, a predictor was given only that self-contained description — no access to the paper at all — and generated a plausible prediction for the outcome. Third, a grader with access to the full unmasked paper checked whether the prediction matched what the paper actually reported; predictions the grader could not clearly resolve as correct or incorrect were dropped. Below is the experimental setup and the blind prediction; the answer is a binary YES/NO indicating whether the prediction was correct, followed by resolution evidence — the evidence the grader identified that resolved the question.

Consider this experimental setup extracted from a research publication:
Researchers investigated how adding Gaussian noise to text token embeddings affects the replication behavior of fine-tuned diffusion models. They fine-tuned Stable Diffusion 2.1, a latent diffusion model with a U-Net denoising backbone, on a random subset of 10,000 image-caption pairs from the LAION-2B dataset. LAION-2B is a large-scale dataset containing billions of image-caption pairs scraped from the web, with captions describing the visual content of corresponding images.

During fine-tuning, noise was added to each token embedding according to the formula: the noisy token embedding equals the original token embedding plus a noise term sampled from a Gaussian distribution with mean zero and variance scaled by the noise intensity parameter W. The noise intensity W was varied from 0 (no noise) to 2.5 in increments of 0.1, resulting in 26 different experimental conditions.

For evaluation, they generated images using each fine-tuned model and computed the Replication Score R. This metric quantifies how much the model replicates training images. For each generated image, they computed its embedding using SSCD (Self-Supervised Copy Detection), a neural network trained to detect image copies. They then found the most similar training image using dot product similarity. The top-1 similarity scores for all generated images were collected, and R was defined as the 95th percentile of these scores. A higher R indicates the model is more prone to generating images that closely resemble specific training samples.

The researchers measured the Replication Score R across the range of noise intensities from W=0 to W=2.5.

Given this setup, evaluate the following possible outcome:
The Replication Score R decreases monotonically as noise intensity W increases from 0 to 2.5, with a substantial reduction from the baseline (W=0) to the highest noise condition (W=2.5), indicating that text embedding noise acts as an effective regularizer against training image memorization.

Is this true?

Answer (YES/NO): YES